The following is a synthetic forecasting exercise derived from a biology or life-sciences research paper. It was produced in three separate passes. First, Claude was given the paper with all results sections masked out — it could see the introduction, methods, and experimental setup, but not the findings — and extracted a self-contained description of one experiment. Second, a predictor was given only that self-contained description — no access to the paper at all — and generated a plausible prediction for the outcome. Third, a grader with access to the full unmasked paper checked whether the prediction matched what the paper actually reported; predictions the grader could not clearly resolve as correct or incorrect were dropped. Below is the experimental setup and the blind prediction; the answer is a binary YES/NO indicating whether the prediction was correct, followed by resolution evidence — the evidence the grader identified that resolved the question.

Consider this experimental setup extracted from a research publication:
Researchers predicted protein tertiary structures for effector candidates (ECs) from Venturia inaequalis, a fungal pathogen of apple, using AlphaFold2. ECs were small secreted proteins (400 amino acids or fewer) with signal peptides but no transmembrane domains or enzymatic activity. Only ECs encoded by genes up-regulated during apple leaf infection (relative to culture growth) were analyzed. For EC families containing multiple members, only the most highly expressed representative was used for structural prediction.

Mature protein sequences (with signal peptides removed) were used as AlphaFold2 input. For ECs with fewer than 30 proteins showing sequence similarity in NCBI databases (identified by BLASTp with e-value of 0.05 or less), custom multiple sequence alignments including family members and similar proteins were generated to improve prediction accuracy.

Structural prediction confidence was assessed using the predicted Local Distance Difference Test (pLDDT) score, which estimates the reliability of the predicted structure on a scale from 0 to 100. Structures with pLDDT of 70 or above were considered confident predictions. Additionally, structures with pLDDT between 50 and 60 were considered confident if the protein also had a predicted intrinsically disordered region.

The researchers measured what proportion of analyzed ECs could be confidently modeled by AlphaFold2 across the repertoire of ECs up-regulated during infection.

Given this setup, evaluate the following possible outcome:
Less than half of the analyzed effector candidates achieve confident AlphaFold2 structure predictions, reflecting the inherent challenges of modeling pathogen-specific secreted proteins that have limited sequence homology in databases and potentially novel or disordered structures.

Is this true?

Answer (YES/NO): NO